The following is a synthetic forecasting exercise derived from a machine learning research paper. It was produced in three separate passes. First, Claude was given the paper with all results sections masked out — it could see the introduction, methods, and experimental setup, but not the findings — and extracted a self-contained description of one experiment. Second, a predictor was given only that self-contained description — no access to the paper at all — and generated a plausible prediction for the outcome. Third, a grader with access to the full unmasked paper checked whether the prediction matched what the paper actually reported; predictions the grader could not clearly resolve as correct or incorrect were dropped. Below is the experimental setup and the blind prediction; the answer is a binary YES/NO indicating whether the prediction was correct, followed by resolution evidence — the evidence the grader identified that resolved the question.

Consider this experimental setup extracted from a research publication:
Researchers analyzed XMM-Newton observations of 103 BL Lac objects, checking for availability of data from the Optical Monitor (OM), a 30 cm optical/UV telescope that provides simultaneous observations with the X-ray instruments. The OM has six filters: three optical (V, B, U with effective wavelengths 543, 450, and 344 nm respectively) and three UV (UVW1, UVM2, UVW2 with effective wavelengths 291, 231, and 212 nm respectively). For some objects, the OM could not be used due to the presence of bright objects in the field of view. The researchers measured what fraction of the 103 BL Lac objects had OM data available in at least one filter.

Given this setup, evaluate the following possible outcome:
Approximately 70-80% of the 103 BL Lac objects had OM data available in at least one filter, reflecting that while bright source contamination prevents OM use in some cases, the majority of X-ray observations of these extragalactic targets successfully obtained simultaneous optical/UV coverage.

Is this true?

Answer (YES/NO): NO